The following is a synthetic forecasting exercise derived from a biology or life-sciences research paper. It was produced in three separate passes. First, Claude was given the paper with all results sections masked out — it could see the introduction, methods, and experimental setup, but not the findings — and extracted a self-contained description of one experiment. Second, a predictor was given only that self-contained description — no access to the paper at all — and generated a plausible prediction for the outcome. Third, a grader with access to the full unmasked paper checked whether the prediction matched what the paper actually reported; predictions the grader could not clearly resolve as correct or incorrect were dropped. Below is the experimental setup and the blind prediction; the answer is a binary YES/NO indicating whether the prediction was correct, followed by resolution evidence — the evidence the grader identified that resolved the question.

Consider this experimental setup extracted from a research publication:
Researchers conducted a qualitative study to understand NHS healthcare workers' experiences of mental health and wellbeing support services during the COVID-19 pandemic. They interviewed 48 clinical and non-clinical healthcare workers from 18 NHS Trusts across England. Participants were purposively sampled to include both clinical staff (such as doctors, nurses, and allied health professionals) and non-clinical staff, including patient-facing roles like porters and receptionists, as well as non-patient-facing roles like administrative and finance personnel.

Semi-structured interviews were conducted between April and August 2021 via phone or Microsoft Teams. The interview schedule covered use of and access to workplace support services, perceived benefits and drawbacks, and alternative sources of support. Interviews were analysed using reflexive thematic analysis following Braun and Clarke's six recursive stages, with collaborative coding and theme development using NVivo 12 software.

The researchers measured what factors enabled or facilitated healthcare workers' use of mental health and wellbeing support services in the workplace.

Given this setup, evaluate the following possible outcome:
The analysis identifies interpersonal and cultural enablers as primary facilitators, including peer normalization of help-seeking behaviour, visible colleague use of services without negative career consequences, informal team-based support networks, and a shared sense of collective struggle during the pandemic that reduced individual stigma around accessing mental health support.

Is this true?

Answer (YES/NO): NO